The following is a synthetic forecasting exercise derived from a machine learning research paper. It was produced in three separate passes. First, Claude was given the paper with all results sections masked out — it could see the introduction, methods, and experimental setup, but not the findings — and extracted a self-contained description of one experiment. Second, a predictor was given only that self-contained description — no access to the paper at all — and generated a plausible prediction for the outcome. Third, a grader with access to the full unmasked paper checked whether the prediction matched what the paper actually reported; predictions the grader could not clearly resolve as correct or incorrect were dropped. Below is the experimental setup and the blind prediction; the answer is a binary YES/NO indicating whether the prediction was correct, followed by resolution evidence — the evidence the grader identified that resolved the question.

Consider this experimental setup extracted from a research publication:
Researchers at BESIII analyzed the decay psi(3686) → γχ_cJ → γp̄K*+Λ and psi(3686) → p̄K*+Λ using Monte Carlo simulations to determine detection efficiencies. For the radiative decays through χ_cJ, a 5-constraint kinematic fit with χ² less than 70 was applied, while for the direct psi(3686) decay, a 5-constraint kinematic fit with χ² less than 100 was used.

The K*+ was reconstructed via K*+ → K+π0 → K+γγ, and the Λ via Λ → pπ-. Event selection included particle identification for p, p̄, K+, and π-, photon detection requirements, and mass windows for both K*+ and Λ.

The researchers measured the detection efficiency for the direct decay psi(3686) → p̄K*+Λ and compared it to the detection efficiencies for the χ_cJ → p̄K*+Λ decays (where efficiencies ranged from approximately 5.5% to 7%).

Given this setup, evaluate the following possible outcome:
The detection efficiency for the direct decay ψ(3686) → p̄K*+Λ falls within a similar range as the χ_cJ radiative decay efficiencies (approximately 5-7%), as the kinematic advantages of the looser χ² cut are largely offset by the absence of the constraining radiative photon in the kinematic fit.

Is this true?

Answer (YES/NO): NO